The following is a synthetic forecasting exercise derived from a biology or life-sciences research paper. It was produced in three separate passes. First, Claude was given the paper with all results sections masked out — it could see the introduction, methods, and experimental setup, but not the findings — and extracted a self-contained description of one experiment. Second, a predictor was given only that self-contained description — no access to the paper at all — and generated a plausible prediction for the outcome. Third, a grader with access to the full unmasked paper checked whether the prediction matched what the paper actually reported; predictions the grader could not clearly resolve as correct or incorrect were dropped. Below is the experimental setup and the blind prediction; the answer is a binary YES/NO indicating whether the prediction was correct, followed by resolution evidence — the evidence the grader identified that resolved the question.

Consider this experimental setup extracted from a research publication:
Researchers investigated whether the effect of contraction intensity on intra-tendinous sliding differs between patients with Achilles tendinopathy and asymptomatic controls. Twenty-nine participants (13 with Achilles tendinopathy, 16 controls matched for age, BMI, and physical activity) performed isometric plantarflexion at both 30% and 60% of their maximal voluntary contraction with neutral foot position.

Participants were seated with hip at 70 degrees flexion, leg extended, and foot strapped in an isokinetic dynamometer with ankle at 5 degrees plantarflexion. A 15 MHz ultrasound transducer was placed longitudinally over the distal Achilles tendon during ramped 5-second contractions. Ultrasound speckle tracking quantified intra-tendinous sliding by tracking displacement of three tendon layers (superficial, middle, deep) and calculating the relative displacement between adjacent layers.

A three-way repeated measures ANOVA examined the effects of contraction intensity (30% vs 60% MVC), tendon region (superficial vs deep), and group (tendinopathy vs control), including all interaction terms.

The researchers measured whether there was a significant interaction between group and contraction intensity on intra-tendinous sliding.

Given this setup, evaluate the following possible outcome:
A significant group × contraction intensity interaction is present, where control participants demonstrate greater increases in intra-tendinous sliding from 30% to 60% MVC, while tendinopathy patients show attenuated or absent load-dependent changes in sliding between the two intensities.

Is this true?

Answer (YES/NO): NO